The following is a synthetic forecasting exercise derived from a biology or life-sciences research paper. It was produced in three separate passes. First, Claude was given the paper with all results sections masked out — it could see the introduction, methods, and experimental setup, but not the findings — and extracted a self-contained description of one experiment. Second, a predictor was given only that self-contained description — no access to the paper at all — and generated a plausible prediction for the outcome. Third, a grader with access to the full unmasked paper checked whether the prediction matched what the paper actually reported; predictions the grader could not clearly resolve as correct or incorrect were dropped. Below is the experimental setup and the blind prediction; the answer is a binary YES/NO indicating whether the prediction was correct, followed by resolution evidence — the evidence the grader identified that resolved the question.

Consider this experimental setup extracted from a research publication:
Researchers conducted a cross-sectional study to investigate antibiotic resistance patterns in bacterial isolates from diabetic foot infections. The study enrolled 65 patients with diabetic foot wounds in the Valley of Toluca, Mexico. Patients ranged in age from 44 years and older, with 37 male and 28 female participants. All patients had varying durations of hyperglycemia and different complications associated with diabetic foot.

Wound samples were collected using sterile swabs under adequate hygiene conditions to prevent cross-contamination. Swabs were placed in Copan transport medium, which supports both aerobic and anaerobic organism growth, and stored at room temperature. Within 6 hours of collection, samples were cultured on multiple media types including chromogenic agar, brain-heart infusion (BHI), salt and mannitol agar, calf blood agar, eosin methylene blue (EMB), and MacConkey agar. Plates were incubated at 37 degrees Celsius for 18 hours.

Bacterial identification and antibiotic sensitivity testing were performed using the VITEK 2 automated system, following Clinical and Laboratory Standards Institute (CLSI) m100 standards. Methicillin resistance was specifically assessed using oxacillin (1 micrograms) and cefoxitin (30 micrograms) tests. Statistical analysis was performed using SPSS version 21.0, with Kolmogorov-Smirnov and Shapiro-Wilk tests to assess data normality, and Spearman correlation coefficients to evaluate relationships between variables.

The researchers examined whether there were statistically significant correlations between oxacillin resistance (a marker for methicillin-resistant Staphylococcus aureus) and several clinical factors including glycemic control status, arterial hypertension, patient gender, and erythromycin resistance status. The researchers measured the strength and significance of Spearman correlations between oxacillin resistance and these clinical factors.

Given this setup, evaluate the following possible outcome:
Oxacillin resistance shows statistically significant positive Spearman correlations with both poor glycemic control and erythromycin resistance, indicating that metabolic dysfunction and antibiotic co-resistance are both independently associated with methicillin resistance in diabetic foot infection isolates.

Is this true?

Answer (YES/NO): NO